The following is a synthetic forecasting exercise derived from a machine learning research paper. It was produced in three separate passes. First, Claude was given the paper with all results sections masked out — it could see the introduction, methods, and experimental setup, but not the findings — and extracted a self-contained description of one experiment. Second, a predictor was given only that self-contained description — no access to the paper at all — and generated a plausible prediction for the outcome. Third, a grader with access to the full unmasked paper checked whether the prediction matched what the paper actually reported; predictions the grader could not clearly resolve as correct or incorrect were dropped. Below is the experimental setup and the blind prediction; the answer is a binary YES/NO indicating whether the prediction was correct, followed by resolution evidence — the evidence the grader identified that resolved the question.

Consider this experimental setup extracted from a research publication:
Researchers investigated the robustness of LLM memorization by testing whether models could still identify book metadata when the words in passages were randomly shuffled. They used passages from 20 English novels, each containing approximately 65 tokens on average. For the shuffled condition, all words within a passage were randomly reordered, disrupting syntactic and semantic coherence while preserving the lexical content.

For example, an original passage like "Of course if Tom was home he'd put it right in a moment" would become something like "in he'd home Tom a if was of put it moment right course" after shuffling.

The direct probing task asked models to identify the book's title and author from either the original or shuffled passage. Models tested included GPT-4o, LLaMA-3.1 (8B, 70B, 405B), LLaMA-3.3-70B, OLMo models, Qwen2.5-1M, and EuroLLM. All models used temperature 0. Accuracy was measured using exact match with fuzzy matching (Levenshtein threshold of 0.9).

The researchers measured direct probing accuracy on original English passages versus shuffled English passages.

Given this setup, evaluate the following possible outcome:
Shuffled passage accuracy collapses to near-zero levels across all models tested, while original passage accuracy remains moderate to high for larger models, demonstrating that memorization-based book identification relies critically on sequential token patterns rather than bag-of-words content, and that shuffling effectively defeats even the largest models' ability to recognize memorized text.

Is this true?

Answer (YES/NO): NO